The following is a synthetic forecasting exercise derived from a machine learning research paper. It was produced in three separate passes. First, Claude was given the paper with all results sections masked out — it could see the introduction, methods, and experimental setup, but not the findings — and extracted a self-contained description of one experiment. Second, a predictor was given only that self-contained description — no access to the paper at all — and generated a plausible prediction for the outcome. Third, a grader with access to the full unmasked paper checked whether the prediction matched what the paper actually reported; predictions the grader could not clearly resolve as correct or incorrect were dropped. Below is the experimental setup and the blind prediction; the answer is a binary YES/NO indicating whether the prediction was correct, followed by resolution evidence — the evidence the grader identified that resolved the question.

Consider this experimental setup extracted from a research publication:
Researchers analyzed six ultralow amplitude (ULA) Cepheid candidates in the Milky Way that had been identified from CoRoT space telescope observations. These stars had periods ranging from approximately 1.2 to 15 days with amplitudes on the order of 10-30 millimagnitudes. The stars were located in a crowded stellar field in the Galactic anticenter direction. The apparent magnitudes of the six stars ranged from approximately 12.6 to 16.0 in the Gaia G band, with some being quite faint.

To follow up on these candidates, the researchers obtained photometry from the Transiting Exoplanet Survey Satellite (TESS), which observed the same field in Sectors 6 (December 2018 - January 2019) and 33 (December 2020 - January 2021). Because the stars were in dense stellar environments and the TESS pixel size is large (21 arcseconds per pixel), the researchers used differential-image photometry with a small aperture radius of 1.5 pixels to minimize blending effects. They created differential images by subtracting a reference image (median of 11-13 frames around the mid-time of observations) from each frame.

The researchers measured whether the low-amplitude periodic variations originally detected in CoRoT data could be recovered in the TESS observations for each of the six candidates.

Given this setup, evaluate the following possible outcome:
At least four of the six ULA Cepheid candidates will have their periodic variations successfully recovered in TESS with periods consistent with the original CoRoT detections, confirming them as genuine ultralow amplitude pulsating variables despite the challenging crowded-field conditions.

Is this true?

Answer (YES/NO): NO